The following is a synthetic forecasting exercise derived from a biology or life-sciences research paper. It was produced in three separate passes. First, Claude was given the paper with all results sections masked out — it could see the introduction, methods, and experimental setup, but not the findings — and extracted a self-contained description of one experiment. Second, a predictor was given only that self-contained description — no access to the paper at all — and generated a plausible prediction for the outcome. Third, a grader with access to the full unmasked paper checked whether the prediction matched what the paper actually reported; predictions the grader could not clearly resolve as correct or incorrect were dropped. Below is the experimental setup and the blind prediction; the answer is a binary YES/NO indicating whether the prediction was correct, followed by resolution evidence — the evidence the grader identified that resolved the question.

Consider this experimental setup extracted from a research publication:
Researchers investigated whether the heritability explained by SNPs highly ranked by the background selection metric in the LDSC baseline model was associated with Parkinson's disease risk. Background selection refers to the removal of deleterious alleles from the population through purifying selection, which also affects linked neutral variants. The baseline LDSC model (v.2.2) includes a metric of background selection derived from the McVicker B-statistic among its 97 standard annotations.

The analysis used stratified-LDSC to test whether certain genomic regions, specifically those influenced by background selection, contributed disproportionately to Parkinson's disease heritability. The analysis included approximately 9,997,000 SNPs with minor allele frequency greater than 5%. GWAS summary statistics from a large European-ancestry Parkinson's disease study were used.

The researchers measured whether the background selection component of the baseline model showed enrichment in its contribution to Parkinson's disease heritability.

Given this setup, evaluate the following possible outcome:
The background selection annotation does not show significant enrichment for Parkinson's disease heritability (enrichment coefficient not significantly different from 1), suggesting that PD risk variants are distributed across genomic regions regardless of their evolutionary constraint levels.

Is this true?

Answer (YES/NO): NO